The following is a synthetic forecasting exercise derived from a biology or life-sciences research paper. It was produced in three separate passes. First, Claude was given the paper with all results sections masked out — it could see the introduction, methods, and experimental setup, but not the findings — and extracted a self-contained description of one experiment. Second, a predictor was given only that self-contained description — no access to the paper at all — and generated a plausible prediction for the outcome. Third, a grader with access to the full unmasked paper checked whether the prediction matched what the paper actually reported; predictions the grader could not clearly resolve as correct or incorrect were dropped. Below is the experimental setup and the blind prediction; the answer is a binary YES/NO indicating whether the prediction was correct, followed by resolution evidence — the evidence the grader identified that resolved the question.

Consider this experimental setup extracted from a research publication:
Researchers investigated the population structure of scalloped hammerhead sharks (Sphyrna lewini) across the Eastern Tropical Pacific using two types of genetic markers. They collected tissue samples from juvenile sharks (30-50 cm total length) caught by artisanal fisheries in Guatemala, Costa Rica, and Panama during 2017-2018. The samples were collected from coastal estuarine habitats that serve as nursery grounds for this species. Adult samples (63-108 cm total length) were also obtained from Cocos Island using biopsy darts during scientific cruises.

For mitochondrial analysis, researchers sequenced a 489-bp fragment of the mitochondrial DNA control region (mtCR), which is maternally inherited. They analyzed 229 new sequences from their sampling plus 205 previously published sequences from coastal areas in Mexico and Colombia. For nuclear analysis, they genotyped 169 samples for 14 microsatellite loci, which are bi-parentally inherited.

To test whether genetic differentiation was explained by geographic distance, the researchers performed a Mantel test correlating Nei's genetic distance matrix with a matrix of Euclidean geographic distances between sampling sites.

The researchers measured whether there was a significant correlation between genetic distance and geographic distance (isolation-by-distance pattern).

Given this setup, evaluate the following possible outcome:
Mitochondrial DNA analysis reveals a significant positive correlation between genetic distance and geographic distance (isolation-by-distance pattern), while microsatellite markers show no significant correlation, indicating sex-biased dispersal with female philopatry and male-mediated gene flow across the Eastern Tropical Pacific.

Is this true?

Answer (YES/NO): NO